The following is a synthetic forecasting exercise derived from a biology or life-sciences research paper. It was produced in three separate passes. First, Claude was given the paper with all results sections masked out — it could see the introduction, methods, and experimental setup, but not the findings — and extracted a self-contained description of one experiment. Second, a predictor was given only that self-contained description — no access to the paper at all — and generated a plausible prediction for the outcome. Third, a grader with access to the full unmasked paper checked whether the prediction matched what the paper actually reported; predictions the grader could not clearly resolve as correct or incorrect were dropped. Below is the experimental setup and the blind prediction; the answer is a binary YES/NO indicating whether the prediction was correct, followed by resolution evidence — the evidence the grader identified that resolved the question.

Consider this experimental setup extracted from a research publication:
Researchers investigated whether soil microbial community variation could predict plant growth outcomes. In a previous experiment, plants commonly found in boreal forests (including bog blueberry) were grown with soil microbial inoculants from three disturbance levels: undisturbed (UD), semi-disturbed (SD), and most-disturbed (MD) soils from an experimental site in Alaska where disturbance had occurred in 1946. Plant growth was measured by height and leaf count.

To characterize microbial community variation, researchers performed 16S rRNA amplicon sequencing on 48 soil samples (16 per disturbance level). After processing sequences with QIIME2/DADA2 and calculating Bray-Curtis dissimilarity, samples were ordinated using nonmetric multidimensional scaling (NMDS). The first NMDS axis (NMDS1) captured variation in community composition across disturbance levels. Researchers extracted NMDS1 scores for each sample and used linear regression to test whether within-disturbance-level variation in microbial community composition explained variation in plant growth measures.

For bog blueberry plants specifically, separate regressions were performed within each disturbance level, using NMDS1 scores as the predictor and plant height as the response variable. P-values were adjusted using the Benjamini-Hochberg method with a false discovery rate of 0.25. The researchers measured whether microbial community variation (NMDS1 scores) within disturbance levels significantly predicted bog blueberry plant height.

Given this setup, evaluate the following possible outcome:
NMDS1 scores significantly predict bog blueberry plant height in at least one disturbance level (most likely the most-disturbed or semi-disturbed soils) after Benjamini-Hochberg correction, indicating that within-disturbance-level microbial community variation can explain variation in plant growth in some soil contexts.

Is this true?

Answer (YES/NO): YES